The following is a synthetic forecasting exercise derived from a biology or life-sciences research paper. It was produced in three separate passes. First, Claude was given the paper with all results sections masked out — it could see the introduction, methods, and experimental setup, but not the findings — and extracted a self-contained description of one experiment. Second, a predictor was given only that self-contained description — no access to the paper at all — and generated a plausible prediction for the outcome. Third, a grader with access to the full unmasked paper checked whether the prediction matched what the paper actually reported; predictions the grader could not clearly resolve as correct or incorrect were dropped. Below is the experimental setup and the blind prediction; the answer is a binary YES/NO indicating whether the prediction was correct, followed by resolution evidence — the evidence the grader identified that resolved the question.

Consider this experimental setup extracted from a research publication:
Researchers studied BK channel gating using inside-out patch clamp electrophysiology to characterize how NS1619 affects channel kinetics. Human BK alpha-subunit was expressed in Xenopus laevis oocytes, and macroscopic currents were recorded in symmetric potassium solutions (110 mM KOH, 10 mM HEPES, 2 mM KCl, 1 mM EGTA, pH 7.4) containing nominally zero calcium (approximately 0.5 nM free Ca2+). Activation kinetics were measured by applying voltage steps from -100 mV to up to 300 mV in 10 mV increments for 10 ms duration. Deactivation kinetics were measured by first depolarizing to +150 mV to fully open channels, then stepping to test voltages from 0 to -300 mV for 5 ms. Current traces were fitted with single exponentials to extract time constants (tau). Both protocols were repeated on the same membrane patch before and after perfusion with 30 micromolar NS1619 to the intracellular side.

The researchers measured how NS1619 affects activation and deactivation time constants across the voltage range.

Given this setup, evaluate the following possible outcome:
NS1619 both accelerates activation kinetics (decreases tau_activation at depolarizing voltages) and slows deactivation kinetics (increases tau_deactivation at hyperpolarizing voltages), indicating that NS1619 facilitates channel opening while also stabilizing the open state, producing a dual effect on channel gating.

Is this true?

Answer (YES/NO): NO